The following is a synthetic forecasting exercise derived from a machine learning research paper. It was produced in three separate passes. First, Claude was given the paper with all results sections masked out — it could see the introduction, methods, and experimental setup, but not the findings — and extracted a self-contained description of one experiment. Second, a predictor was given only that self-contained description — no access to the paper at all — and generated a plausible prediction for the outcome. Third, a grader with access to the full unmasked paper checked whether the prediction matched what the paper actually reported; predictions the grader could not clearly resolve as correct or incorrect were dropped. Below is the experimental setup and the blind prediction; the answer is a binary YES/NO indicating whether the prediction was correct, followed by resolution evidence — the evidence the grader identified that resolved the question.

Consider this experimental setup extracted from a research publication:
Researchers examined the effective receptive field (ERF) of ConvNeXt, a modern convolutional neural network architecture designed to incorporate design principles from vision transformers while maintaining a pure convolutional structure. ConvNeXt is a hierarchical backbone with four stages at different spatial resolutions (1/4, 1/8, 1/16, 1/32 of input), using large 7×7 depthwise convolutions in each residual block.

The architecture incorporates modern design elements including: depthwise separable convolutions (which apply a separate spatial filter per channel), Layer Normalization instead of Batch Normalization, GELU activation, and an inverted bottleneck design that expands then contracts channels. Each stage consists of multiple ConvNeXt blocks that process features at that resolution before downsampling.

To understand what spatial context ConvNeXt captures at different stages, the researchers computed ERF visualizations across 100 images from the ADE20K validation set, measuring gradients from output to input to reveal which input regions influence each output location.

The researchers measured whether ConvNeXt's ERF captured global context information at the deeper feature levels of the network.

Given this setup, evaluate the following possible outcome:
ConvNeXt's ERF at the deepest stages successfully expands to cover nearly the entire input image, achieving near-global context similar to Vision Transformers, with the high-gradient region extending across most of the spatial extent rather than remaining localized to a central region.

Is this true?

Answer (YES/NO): NO